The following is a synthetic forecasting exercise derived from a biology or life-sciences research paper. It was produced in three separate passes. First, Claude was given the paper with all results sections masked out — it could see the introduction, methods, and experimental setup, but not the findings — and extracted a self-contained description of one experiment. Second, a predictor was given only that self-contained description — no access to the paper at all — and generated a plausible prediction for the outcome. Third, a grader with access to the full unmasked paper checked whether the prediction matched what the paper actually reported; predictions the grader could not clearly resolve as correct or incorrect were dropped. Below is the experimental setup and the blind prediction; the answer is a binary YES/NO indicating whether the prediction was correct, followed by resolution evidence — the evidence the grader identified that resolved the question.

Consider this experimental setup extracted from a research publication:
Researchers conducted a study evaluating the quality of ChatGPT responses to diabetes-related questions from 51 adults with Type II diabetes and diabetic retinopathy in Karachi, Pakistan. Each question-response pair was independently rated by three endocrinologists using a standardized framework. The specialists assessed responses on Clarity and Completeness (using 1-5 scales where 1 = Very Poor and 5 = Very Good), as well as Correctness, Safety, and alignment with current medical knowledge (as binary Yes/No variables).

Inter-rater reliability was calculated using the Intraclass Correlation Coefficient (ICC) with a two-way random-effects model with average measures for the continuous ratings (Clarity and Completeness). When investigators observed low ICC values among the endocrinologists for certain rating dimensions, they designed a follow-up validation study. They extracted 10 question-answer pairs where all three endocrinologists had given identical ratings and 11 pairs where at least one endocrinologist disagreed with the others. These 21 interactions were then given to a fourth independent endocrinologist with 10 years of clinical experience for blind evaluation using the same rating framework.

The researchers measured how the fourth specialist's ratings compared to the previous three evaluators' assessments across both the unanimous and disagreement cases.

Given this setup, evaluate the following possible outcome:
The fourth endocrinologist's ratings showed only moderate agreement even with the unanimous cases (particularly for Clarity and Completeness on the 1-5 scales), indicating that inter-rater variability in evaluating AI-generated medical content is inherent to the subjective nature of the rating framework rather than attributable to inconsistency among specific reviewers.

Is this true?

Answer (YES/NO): NO